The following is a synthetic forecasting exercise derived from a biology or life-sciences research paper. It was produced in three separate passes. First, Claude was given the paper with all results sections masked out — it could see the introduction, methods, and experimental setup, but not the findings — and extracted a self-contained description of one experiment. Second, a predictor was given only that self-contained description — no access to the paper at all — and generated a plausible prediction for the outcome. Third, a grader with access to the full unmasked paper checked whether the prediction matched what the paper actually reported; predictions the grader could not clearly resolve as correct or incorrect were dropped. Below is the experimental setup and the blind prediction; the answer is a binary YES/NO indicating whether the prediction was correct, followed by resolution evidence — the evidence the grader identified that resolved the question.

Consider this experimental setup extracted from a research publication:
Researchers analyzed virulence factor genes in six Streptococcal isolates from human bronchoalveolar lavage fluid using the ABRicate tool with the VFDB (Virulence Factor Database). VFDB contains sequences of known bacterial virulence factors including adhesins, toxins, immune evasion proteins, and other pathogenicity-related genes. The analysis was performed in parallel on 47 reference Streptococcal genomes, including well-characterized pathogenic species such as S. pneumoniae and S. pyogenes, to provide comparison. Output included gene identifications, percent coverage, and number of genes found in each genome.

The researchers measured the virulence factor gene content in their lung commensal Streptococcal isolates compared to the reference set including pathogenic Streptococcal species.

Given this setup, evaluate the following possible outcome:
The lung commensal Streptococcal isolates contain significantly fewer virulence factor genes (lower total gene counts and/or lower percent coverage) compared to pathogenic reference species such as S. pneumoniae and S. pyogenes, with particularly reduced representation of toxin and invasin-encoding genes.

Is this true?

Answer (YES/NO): YES